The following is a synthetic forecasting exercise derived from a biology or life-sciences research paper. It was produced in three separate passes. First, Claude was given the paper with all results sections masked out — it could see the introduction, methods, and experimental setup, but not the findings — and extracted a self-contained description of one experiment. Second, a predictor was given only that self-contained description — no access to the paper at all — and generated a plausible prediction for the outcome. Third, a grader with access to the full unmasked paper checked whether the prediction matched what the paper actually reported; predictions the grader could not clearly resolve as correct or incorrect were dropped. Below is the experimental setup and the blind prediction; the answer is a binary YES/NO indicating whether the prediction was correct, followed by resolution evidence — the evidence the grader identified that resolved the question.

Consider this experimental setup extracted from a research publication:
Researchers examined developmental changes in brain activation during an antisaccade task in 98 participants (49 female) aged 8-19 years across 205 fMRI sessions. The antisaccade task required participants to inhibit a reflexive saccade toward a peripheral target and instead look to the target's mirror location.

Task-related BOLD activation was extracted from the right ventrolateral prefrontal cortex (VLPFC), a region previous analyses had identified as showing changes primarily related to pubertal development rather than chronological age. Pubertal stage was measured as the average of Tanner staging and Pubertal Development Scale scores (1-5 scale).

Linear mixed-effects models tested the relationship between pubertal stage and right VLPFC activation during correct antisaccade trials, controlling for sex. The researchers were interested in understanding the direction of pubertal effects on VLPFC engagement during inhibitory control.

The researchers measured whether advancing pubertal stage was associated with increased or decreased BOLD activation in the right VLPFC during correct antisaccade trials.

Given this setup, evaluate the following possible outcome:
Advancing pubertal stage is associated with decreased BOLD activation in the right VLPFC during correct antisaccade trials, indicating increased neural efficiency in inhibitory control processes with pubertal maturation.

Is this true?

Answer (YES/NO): YES